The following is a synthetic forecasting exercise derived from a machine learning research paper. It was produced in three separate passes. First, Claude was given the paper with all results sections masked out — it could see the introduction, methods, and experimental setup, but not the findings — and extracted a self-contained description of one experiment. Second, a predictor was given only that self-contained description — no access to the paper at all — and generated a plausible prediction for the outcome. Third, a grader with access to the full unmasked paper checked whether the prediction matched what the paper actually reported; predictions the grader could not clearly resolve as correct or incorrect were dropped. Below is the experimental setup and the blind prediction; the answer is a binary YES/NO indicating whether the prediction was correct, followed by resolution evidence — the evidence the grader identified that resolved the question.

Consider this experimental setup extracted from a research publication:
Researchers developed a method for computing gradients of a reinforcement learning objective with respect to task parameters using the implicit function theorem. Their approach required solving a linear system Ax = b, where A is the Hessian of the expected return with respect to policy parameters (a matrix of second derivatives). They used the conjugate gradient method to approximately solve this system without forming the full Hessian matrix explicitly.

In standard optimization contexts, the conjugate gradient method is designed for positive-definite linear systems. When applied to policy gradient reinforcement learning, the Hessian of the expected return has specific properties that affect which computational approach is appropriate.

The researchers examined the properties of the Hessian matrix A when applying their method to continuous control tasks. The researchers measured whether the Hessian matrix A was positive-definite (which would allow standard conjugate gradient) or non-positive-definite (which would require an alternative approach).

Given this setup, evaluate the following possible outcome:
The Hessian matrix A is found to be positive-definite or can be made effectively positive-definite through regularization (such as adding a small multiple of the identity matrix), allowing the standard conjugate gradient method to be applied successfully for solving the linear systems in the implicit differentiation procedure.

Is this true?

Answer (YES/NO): NO